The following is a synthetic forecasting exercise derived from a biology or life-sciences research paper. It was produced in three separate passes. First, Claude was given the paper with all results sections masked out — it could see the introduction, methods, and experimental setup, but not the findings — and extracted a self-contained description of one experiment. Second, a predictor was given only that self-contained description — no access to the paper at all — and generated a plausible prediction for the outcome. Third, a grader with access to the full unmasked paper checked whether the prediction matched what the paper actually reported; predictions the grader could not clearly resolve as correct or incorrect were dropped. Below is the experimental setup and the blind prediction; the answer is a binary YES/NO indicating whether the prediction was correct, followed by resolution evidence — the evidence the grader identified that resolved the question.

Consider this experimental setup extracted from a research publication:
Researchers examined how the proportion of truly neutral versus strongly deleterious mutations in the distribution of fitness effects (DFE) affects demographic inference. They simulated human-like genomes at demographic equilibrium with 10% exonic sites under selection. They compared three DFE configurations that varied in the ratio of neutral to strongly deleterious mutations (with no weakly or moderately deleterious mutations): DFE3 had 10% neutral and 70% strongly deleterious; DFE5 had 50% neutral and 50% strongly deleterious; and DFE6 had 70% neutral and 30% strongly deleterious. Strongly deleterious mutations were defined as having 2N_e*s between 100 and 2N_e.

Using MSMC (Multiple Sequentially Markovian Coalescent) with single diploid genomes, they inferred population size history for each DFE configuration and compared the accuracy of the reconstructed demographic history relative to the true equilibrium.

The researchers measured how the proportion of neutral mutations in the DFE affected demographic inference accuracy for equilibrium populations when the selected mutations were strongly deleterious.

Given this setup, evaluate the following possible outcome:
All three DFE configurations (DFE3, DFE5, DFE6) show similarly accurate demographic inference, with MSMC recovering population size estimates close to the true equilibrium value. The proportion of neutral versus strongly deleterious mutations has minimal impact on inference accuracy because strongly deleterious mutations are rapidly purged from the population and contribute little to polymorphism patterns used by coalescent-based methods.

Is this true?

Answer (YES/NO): NO